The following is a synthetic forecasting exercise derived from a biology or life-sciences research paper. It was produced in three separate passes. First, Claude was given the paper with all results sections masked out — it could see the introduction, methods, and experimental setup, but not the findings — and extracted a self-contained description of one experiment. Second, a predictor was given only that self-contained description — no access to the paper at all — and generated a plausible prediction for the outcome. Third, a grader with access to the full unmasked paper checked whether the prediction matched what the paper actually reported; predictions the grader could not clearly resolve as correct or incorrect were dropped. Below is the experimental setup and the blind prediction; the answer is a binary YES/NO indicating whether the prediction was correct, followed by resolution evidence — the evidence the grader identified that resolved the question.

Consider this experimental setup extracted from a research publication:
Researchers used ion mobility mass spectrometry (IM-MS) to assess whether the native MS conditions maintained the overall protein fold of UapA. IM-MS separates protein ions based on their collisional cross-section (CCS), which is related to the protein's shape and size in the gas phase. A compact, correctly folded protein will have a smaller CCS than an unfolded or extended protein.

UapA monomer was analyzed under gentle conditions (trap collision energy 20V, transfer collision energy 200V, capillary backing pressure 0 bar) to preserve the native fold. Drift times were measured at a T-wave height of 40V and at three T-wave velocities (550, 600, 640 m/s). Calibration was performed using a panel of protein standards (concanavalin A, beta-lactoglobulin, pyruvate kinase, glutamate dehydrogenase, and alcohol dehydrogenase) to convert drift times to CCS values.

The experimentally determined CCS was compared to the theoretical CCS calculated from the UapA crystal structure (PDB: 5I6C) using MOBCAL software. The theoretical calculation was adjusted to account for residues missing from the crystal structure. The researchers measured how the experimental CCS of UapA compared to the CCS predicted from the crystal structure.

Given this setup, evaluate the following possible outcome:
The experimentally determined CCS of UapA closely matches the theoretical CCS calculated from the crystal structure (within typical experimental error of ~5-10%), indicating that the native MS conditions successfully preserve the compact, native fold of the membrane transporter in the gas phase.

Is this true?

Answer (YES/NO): YES